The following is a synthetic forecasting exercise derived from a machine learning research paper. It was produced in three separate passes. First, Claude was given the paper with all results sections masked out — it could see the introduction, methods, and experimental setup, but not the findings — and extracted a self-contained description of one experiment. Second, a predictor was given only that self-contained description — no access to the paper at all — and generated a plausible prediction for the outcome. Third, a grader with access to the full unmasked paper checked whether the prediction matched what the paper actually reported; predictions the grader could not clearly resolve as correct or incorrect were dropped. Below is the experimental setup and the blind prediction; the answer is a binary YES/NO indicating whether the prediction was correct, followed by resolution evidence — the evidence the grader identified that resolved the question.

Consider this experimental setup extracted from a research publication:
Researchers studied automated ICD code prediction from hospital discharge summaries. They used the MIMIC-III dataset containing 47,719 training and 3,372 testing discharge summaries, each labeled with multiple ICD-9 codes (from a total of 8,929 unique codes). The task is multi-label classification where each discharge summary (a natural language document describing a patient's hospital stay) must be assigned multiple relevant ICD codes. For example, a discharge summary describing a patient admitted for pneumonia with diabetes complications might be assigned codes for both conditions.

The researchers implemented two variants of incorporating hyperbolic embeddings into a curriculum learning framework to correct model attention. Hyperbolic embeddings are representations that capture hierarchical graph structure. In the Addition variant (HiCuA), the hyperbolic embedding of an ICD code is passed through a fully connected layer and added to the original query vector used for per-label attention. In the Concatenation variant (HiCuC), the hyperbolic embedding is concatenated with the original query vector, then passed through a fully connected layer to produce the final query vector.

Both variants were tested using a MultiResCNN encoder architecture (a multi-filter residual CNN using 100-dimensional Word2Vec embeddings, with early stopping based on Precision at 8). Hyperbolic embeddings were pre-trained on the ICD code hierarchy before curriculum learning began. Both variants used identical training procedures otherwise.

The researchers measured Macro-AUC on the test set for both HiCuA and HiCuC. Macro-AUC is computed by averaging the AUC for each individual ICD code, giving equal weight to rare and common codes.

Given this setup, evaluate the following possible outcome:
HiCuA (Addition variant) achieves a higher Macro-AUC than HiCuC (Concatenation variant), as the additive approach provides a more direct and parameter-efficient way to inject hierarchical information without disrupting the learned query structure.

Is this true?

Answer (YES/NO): YES